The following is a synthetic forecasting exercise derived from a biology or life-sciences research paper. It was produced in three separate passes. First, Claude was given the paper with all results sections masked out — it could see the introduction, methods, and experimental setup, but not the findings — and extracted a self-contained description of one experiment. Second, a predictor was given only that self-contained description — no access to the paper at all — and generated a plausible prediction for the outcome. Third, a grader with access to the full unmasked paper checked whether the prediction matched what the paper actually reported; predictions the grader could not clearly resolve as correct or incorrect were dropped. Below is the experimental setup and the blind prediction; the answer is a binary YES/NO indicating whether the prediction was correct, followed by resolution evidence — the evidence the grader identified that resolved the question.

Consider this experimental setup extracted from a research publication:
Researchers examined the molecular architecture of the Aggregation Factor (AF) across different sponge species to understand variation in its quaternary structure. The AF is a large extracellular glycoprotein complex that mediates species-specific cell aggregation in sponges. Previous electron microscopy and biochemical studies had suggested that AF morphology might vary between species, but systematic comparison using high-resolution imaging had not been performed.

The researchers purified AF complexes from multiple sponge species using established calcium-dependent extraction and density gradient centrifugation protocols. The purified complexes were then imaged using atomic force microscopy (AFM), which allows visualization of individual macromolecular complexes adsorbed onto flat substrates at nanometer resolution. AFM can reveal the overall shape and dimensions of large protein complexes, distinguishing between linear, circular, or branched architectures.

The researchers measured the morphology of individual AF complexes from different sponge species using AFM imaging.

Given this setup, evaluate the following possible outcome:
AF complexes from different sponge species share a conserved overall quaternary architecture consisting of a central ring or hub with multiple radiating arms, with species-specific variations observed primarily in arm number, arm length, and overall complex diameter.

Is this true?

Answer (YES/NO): NO